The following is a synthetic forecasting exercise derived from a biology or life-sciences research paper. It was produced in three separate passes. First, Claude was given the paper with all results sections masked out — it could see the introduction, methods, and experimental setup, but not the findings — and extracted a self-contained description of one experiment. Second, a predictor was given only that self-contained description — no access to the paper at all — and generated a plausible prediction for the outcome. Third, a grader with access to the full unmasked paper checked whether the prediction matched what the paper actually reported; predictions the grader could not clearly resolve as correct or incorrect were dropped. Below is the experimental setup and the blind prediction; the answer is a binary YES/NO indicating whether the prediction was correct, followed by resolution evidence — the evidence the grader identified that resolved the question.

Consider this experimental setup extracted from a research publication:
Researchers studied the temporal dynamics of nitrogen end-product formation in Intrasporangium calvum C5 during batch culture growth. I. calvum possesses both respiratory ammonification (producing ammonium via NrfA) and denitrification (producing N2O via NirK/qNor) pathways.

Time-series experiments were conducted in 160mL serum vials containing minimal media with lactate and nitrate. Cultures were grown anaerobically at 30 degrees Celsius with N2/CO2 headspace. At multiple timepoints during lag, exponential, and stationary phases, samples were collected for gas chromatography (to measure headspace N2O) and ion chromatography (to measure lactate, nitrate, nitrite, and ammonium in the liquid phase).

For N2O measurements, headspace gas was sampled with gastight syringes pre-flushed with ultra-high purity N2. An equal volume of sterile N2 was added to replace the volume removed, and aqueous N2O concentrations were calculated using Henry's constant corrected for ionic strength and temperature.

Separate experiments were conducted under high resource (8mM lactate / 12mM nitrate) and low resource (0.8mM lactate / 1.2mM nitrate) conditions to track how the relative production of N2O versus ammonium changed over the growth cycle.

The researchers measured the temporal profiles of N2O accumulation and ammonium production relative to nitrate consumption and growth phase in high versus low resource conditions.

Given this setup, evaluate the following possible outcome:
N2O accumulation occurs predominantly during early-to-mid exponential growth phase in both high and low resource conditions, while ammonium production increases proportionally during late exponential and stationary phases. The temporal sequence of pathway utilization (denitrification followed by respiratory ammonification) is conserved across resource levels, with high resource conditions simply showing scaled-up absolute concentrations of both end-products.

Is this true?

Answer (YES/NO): NO